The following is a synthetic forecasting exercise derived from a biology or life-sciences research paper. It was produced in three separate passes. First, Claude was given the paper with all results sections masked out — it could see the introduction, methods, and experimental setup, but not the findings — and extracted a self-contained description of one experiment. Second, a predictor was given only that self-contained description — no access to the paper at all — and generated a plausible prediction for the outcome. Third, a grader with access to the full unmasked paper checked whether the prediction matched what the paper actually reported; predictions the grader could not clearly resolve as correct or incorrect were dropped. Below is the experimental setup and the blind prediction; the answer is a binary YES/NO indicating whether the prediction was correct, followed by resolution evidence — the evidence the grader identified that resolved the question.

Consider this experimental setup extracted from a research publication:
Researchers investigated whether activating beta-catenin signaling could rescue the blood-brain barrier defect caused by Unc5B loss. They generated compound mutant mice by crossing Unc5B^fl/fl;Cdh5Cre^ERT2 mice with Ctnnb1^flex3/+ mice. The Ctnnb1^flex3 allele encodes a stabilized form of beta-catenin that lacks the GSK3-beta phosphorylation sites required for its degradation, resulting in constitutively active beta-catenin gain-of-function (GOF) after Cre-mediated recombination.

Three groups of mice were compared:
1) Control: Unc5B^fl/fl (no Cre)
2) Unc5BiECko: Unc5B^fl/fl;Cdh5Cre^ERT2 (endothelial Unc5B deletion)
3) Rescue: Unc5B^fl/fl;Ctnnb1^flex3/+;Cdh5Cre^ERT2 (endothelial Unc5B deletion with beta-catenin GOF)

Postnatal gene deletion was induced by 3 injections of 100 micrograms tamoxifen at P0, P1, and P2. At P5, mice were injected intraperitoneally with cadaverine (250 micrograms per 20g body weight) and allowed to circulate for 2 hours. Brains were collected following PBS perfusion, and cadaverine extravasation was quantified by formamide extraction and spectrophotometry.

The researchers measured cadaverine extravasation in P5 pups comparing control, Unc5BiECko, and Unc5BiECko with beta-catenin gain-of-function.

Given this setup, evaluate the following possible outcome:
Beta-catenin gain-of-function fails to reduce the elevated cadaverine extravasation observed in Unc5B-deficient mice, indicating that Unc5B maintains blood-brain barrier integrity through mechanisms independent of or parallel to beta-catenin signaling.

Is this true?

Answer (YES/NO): NO